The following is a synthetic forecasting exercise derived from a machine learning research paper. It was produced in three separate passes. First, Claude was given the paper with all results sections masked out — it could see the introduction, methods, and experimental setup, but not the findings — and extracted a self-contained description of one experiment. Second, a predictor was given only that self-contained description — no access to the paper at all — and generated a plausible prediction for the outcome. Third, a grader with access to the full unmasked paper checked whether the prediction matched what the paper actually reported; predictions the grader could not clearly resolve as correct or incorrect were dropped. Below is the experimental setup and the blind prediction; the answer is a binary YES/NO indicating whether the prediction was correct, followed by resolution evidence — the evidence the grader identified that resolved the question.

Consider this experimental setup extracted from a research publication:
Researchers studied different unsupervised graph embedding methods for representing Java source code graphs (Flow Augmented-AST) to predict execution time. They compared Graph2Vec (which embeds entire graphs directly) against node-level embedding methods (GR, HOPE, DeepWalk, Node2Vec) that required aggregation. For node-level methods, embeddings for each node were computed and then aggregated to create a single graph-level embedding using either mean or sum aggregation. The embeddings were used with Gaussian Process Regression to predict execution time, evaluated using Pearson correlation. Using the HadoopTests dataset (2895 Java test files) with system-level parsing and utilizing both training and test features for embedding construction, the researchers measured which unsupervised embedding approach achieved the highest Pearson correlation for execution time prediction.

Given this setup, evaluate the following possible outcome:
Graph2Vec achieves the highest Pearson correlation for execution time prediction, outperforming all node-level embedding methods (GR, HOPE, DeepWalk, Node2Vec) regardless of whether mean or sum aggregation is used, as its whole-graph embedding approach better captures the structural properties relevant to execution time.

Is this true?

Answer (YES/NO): YES